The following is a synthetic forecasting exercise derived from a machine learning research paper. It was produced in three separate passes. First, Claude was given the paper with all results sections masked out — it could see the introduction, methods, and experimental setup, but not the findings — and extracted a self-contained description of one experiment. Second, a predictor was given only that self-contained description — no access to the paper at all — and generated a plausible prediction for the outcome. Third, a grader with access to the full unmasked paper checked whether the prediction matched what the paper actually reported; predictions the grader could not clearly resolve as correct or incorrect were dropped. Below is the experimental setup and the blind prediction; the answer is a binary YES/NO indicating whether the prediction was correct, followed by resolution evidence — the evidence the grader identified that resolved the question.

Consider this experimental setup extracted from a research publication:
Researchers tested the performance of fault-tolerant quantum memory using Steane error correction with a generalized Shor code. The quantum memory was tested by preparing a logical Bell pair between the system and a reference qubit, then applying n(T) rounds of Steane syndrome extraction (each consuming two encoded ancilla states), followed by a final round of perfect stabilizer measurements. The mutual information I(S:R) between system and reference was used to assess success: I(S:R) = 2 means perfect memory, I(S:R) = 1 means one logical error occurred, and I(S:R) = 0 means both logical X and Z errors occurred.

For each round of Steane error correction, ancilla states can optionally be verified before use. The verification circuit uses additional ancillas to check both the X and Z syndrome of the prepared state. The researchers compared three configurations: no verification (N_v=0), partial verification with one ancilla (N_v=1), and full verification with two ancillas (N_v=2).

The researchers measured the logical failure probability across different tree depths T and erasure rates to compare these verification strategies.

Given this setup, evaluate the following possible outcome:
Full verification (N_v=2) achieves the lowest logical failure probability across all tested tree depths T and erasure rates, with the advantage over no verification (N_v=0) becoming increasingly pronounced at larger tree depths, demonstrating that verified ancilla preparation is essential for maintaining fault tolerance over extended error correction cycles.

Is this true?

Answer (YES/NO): NO